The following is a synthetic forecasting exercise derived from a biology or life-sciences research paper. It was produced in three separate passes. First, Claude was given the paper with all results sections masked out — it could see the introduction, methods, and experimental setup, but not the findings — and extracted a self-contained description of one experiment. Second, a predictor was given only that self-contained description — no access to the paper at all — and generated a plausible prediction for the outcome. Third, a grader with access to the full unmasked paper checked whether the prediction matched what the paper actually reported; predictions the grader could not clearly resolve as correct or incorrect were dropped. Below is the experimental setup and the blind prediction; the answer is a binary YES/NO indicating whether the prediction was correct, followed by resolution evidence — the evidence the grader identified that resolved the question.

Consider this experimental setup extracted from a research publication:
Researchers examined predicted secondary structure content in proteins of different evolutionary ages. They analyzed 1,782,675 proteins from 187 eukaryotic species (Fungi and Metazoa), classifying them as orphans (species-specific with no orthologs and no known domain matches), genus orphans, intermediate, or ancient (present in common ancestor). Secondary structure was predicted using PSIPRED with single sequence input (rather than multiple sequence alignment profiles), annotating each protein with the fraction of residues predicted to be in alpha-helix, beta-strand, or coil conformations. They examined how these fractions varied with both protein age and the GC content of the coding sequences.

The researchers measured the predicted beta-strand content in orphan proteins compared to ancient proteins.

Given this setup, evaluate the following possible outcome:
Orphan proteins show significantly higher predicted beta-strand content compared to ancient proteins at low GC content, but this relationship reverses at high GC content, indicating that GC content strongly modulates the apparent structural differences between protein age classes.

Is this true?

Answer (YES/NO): NO